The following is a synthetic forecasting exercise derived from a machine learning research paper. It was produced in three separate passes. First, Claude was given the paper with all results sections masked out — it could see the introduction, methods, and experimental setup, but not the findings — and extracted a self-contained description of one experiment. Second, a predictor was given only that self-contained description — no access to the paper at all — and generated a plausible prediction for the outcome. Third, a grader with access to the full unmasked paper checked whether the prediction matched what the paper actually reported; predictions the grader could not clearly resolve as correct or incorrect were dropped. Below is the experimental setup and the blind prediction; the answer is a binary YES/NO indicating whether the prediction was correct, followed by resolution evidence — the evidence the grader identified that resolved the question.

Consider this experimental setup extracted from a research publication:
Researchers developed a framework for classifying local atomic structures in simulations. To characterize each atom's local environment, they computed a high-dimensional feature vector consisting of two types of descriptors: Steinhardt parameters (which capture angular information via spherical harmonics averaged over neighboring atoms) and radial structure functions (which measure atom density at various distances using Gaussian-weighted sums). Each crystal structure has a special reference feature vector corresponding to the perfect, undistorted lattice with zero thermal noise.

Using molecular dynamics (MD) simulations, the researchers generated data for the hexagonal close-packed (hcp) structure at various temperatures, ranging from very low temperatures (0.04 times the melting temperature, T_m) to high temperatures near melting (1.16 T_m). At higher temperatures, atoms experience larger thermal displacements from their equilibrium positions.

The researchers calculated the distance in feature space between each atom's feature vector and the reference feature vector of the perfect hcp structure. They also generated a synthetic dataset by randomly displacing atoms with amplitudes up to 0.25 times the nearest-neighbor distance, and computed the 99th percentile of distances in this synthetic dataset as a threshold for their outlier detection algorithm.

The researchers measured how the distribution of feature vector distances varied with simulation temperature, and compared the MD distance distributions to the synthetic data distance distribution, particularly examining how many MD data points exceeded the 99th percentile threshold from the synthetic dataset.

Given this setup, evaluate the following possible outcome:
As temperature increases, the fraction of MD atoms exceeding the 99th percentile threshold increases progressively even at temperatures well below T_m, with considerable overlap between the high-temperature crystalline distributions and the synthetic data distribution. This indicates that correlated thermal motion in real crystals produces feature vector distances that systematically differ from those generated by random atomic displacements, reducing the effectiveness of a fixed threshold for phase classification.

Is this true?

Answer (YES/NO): NO